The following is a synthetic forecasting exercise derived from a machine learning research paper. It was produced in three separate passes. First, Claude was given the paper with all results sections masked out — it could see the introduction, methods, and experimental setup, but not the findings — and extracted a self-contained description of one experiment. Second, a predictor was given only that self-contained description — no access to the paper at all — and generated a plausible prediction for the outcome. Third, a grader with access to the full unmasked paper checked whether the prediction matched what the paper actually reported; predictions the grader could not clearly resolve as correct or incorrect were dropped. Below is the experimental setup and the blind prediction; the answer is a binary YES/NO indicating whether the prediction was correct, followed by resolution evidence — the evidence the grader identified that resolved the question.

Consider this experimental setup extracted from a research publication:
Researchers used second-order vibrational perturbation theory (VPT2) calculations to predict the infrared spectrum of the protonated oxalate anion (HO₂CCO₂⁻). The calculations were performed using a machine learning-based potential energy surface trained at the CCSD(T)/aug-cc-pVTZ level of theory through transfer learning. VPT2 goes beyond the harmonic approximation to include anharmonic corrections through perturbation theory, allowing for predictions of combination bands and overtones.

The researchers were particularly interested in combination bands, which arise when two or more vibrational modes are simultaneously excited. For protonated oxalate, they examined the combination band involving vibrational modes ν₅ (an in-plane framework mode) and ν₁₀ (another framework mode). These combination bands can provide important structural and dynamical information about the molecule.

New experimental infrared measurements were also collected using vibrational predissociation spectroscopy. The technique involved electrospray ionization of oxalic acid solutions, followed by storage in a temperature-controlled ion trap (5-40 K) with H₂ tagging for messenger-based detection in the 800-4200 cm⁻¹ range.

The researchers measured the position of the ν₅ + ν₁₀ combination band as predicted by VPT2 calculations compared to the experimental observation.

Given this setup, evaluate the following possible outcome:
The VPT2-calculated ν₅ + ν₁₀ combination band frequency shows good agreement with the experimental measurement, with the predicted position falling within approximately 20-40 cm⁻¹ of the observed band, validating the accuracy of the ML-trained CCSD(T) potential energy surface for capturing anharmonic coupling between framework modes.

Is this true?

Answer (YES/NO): NO